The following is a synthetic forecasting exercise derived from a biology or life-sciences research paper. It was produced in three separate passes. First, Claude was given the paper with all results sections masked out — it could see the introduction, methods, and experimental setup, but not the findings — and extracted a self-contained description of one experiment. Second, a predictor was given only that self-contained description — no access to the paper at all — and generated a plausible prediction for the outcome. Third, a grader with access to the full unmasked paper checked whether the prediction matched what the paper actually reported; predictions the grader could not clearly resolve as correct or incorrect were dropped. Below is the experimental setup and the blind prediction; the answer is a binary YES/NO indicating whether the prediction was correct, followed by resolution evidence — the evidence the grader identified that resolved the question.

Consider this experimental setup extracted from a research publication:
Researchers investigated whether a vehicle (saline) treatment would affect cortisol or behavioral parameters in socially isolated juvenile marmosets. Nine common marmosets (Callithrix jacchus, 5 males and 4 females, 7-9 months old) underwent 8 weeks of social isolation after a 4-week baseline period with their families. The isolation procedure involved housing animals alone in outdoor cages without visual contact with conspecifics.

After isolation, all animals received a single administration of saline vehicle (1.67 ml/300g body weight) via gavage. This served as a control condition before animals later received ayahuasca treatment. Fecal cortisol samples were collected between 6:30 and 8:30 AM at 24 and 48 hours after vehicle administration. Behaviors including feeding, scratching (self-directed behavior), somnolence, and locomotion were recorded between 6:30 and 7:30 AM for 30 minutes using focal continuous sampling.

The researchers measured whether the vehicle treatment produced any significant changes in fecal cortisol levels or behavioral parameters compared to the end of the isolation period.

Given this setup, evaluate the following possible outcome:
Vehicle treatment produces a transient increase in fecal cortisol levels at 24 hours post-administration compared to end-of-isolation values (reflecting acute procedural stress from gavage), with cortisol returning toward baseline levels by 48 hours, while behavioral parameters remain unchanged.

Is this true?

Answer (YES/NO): NO